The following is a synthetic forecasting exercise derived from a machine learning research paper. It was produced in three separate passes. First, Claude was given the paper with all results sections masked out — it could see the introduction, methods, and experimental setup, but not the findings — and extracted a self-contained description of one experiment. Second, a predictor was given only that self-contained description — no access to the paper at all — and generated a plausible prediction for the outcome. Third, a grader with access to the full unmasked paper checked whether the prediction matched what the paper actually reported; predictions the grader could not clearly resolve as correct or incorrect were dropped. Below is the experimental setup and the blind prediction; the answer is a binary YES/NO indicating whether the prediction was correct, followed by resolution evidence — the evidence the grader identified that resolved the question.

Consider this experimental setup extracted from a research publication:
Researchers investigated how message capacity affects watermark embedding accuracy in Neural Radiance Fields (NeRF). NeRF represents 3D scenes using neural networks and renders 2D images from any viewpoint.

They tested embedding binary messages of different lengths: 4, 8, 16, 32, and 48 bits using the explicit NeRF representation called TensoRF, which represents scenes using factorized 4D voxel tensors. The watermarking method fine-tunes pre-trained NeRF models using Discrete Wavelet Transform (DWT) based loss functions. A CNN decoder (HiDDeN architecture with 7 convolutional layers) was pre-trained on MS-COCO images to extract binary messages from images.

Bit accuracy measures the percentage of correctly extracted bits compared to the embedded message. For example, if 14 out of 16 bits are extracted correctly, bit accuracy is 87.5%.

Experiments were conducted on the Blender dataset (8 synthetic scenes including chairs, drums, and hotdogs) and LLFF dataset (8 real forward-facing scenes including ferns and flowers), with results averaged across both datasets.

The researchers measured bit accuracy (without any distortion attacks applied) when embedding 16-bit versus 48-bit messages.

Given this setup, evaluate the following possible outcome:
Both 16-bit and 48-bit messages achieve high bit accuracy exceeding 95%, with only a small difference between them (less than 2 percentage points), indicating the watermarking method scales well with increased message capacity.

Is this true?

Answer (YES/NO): NO